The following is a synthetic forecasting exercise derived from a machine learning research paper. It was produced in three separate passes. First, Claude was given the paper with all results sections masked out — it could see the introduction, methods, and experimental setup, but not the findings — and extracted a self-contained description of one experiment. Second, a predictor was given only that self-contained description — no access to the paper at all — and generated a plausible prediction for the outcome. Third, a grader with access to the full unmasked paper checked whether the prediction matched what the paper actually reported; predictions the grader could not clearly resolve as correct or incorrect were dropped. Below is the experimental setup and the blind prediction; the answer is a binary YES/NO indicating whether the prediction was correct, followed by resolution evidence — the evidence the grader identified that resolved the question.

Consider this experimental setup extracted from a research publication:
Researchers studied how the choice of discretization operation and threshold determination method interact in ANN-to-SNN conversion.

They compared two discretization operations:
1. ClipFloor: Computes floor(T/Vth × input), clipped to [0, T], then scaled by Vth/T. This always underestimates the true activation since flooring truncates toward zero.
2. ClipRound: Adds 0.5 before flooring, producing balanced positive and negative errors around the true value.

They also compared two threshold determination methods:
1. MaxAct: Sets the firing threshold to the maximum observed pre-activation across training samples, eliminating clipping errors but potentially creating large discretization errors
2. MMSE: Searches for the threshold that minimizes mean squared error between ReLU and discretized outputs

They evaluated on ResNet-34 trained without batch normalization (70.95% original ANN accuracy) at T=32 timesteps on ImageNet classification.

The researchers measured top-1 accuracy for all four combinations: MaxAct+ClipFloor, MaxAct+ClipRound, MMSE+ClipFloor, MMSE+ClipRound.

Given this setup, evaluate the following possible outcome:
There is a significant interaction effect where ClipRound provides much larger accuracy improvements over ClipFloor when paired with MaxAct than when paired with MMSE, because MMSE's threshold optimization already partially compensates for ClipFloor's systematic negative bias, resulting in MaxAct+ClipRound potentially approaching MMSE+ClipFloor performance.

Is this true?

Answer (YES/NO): YES